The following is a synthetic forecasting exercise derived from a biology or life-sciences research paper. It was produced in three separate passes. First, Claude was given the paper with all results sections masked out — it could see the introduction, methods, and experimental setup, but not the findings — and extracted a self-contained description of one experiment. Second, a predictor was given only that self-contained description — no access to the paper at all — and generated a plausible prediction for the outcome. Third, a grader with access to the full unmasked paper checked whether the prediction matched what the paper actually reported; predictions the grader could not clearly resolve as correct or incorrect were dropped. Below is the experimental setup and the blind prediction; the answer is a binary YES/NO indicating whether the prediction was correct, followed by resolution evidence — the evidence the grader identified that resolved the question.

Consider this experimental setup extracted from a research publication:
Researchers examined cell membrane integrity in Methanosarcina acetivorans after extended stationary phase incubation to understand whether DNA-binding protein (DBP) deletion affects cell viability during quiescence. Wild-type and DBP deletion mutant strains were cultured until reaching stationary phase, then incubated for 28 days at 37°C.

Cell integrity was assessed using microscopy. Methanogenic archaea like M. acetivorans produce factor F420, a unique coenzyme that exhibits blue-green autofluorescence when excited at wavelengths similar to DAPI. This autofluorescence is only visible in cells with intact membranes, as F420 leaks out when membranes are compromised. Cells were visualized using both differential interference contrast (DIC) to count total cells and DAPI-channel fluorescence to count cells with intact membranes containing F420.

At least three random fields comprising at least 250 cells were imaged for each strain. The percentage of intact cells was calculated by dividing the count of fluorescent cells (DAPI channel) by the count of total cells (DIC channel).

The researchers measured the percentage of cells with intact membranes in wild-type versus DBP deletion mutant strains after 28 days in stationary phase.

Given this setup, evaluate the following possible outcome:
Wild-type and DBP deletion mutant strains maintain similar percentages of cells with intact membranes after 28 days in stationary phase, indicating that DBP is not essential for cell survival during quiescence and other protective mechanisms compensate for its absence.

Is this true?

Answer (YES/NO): YES